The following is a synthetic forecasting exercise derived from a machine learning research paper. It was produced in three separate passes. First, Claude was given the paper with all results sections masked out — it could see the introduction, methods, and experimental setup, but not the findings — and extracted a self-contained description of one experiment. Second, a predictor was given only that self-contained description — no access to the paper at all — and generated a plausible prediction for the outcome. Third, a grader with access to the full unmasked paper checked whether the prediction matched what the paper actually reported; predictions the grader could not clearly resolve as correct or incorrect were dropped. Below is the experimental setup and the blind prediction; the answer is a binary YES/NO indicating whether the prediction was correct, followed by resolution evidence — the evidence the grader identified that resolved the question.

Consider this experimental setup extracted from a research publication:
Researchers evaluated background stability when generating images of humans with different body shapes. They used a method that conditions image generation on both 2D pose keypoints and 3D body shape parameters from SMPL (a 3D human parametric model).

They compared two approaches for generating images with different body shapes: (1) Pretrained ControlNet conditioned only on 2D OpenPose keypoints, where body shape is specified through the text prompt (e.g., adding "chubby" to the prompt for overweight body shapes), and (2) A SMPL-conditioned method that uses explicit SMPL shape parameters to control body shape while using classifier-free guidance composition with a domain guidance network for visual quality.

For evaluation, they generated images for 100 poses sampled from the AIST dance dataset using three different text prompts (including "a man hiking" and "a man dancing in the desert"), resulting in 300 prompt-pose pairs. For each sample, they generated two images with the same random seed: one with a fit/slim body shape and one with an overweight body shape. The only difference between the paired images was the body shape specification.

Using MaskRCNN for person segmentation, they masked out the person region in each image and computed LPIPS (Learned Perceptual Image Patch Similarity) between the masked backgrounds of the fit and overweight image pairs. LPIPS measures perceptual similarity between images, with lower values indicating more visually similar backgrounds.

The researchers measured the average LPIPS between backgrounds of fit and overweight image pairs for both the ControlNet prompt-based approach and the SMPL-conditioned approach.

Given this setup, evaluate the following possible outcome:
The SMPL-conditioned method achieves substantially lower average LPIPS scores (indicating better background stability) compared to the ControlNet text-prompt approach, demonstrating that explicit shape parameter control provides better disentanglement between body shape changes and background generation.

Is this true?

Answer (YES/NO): NO